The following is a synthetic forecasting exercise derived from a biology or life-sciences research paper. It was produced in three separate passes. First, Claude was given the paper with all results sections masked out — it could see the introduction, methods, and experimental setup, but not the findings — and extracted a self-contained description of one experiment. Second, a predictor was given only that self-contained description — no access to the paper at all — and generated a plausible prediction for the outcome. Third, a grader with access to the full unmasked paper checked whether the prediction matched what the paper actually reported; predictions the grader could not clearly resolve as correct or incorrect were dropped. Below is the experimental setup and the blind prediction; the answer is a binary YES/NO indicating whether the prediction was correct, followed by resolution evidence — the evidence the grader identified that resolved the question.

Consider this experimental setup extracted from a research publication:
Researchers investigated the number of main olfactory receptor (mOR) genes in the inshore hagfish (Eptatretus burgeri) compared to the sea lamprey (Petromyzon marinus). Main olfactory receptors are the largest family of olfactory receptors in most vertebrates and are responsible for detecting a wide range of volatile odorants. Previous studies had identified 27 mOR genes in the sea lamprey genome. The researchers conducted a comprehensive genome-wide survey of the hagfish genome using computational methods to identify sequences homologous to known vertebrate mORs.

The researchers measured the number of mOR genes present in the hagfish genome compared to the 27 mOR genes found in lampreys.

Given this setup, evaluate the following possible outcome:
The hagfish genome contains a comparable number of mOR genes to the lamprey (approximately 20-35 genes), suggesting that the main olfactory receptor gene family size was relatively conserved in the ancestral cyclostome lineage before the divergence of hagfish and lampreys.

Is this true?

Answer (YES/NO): NO